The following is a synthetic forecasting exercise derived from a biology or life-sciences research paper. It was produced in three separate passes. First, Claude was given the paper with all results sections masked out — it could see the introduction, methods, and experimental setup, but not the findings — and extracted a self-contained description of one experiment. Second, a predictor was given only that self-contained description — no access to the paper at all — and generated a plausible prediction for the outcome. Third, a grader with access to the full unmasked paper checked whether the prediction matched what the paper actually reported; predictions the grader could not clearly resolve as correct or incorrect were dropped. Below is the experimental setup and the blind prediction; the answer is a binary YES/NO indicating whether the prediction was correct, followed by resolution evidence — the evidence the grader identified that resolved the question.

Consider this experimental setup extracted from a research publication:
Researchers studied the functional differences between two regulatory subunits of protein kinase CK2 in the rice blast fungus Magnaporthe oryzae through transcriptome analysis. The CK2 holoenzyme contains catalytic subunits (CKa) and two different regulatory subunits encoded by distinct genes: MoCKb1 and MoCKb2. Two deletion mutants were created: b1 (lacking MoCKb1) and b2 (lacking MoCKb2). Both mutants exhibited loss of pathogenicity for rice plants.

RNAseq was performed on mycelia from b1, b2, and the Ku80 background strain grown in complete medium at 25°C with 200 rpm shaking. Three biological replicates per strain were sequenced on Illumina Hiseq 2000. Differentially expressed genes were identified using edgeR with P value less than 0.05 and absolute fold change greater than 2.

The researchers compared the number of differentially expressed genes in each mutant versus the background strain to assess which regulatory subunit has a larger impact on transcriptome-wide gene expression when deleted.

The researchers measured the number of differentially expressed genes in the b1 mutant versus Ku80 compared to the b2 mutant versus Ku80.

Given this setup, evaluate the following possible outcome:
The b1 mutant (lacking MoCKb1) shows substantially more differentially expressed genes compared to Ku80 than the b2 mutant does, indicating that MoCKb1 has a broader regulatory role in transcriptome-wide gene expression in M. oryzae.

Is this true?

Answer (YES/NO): NO